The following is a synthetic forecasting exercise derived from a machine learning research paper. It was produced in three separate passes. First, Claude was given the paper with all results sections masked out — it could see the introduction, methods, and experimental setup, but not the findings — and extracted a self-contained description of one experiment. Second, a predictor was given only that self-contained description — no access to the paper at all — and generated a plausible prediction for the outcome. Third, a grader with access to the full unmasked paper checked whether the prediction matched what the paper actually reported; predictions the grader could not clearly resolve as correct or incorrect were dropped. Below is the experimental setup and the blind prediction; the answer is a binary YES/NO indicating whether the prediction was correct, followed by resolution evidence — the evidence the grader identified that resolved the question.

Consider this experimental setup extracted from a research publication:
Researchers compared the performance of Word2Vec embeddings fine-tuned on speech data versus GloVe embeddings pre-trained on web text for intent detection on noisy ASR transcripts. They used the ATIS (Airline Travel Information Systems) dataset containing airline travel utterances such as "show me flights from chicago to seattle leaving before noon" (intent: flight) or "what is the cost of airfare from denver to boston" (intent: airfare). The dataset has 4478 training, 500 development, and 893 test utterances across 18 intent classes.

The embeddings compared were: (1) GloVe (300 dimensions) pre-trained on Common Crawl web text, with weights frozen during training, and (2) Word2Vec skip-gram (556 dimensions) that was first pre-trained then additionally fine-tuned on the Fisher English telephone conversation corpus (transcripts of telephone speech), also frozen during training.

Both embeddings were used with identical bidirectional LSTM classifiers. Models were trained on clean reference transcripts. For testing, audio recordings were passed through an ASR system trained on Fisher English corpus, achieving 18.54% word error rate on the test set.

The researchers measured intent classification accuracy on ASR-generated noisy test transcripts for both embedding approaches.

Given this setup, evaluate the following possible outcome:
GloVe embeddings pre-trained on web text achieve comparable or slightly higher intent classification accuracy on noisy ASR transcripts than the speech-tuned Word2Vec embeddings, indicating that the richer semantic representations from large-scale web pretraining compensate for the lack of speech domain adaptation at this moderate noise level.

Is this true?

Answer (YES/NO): NO